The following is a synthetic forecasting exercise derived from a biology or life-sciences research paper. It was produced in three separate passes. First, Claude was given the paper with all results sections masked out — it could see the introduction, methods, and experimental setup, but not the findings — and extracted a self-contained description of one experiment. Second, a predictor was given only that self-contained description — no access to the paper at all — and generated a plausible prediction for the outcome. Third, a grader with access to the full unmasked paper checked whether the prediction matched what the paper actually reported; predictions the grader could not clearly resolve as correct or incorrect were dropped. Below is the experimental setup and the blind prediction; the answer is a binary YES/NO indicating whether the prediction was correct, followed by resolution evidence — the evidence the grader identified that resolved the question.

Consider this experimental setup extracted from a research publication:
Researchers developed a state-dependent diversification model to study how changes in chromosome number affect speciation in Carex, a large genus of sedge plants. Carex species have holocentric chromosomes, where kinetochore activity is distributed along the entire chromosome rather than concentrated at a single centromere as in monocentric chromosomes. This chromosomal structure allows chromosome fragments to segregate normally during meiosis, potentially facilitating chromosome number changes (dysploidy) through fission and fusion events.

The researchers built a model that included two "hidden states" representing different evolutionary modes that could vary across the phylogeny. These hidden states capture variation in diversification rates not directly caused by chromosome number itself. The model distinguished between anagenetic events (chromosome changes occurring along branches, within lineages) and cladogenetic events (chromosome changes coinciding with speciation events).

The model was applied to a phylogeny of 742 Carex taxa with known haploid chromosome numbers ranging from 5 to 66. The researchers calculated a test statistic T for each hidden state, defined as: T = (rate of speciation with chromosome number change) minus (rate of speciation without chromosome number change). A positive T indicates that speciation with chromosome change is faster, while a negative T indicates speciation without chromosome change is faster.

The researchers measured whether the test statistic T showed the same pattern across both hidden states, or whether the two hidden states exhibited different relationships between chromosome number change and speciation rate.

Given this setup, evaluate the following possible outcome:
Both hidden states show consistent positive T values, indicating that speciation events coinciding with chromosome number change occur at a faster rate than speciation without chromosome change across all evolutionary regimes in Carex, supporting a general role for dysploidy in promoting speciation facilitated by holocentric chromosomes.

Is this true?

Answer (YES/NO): NO